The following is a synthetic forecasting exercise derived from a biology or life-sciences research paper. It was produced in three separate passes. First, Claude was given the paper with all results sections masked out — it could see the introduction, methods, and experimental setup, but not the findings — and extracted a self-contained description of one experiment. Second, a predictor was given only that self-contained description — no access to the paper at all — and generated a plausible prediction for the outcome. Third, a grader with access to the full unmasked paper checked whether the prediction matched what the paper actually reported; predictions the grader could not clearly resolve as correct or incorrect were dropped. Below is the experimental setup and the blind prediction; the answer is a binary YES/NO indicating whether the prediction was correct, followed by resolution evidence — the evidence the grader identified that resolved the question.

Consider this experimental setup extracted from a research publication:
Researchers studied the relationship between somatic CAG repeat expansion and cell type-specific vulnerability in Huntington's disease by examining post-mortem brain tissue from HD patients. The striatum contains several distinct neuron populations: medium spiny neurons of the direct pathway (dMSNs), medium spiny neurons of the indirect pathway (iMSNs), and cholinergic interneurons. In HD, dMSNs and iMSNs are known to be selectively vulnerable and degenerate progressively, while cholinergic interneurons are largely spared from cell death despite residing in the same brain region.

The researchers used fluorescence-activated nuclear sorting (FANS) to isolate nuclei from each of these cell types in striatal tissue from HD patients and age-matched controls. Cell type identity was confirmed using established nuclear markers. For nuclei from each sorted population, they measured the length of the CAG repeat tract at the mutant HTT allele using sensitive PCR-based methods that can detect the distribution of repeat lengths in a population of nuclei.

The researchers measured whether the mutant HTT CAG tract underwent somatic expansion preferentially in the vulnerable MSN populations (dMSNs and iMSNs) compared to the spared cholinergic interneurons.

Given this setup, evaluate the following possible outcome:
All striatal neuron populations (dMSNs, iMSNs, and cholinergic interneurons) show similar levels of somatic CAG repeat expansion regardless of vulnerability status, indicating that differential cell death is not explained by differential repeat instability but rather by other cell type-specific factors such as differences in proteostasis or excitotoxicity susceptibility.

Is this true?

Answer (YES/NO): NO